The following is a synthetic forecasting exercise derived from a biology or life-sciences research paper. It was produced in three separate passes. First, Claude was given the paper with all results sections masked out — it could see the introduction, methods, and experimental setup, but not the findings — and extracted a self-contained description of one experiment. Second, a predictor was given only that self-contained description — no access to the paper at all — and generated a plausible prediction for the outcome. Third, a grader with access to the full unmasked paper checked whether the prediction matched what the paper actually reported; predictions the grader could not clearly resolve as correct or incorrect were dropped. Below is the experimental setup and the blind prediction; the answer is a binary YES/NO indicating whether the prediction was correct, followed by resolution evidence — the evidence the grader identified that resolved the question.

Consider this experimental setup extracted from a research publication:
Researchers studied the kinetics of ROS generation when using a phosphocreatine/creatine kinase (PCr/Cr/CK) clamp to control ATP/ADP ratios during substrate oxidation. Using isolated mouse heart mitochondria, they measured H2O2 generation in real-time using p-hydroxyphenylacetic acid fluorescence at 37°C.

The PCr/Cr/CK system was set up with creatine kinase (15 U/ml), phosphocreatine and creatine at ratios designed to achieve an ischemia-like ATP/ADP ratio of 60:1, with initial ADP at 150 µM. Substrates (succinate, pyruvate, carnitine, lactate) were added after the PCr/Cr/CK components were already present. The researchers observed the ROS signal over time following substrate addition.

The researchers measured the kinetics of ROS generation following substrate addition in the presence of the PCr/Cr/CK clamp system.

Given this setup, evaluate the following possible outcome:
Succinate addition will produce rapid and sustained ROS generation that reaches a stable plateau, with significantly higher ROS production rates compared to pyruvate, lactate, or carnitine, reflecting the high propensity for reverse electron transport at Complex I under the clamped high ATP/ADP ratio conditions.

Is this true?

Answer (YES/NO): NO